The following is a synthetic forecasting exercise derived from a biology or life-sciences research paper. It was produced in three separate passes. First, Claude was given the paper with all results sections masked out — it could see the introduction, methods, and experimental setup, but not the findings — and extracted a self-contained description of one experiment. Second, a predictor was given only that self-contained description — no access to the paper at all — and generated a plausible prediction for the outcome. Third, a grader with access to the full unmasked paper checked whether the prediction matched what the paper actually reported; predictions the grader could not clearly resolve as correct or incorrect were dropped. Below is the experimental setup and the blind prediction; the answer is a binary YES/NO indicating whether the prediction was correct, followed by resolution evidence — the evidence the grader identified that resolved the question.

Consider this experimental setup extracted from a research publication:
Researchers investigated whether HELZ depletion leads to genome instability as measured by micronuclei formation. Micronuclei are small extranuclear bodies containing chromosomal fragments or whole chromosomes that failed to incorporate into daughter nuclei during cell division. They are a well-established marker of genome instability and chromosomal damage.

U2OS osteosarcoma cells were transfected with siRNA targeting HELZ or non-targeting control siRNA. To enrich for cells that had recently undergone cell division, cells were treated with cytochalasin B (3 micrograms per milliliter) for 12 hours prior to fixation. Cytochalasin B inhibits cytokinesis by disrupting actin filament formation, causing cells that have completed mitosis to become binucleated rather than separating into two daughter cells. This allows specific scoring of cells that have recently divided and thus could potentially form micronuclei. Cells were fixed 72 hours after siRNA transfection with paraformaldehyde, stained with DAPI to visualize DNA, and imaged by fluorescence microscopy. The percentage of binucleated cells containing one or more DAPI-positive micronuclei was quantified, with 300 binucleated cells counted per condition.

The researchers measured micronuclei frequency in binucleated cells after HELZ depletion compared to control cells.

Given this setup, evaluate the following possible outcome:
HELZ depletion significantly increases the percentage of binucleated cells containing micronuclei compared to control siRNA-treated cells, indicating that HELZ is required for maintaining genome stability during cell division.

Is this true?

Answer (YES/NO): YES